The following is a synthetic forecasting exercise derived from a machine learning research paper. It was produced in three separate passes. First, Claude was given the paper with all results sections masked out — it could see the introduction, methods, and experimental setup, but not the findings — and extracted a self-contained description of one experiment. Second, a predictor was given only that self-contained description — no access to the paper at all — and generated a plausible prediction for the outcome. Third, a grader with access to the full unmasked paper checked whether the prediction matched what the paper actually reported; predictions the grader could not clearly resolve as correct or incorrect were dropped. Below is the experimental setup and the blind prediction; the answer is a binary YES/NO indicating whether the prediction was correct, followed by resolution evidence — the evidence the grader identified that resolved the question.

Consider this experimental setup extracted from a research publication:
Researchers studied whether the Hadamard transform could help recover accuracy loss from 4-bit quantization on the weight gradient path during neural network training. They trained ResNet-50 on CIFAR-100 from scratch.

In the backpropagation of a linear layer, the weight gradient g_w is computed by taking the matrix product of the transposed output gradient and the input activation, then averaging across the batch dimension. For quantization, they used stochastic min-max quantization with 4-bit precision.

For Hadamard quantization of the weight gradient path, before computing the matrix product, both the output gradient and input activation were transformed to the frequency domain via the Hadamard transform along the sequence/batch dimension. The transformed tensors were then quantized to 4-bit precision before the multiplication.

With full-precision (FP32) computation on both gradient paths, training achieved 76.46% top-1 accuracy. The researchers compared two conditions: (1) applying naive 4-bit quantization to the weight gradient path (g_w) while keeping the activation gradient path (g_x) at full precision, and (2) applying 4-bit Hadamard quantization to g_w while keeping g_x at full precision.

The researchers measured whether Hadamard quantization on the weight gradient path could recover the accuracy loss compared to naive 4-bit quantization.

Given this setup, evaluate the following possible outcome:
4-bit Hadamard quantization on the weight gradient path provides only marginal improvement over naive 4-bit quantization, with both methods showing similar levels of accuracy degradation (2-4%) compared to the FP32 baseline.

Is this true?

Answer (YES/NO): NO